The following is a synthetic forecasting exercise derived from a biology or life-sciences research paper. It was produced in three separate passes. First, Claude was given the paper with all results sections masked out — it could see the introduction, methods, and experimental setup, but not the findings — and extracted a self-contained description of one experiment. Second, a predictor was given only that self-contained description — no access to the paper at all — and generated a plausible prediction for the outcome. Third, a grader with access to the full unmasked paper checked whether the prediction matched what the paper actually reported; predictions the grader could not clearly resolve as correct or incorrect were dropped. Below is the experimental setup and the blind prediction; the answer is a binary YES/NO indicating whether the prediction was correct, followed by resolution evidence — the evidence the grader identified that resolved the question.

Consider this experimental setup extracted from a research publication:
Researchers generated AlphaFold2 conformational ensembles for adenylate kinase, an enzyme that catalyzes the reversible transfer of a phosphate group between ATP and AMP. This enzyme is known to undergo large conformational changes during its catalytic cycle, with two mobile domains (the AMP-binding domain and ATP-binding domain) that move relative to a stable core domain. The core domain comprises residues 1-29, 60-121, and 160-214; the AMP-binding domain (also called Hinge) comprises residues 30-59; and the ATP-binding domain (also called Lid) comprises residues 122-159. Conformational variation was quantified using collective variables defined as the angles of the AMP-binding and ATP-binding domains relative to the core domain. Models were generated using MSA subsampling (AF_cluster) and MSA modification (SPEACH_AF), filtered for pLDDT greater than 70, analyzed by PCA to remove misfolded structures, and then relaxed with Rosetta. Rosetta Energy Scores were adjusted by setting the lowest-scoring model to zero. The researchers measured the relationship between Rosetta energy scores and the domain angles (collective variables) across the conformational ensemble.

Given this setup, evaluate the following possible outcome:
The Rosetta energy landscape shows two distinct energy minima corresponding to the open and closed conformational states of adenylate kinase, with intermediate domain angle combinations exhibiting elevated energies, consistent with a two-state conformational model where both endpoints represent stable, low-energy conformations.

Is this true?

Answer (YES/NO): NO